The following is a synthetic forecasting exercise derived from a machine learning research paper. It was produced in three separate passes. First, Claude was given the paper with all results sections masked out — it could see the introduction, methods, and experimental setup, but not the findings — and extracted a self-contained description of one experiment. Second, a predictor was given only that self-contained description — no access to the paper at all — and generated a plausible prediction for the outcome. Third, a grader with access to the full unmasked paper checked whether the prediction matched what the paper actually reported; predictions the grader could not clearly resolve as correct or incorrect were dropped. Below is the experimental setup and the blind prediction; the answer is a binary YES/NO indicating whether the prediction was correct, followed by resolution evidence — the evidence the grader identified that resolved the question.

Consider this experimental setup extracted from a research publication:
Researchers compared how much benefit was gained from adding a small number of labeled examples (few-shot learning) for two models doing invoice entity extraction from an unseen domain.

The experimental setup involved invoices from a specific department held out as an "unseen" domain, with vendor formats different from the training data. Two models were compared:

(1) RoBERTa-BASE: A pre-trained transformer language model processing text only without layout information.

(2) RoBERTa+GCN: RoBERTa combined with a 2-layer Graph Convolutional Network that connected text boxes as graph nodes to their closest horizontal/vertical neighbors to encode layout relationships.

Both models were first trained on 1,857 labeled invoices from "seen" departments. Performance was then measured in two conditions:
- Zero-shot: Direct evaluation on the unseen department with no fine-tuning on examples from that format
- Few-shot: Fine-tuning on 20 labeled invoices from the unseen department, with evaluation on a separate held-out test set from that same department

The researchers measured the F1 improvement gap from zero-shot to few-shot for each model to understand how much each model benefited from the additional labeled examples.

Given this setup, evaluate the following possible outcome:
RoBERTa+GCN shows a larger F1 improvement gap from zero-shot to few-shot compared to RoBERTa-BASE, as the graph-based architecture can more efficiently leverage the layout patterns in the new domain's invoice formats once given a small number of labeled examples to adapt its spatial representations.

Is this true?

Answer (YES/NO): YES